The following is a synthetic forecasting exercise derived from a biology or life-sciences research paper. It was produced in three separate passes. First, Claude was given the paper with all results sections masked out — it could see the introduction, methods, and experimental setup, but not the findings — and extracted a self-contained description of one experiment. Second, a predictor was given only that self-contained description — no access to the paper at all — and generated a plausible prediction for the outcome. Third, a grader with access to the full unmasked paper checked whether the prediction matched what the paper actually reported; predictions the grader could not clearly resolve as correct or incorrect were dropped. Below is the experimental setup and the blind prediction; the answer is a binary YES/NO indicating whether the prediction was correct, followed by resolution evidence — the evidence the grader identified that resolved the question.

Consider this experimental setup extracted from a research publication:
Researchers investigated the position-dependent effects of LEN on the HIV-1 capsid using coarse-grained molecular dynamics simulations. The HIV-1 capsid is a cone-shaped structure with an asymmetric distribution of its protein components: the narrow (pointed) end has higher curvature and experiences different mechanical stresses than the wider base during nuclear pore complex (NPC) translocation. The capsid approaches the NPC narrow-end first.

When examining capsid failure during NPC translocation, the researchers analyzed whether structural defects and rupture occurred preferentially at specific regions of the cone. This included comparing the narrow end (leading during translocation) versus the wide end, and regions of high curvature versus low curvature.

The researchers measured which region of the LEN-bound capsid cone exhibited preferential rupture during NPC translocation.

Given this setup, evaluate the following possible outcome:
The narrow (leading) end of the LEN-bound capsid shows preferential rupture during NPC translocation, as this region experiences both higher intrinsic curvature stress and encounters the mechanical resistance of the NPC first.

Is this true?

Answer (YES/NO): YES